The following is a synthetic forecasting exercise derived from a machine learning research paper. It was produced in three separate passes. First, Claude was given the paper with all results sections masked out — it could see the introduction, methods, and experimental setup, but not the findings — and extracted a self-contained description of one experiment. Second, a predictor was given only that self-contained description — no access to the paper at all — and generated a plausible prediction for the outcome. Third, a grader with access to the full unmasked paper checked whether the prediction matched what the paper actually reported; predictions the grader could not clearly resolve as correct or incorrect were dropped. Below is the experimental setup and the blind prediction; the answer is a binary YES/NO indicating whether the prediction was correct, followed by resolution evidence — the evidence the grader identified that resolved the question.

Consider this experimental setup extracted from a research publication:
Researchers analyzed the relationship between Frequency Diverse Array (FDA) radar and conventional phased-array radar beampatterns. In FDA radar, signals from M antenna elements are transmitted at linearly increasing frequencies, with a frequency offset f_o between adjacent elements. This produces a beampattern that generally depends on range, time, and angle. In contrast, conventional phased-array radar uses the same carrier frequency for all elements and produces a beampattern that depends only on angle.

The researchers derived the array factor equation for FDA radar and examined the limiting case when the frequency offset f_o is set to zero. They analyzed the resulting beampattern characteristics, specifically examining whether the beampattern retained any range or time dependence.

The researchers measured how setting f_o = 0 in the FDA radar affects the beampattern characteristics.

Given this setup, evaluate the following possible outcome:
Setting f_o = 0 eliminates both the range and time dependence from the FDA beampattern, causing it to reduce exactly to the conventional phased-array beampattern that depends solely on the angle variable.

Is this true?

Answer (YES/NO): YES